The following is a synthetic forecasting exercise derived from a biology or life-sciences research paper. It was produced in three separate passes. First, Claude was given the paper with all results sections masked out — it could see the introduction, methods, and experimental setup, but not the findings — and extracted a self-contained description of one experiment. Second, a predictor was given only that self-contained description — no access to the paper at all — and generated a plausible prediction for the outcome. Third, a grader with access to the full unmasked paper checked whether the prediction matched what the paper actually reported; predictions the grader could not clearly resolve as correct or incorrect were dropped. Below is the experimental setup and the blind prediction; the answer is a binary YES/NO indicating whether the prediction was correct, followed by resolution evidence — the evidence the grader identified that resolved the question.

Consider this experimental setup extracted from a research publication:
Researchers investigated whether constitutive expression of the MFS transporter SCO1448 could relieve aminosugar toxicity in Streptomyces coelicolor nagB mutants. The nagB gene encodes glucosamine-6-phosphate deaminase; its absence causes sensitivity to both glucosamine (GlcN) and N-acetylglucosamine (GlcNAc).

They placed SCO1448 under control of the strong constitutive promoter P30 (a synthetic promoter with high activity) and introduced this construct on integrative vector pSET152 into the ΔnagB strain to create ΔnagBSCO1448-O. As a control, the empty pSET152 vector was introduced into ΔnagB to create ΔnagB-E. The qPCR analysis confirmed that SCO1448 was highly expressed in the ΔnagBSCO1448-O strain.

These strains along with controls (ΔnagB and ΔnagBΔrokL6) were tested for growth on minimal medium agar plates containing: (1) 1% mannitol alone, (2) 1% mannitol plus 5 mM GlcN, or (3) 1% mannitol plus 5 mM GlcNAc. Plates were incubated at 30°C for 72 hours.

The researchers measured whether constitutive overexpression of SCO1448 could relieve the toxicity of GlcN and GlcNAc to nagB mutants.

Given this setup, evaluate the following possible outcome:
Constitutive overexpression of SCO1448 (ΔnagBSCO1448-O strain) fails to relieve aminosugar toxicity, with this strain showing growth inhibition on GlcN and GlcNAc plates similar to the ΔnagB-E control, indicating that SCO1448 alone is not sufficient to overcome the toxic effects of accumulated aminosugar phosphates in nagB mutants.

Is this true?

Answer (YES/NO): NO